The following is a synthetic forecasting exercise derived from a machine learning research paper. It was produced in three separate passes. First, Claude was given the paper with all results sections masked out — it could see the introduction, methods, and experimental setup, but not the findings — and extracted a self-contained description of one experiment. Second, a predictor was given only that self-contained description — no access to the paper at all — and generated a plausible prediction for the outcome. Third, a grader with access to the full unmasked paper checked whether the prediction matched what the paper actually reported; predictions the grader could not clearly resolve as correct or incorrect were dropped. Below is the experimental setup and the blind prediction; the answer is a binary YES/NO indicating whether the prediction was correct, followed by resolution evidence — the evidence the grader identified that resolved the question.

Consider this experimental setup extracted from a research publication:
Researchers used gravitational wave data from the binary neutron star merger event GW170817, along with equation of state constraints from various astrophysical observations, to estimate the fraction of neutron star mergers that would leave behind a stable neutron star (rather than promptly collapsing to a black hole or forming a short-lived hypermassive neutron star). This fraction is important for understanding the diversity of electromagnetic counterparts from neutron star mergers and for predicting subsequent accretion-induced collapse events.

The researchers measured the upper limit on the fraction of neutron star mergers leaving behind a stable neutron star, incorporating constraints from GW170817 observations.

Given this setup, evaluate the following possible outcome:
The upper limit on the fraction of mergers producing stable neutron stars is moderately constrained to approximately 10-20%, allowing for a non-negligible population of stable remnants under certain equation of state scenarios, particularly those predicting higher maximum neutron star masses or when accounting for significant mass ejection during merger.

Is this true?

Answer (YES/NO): NO